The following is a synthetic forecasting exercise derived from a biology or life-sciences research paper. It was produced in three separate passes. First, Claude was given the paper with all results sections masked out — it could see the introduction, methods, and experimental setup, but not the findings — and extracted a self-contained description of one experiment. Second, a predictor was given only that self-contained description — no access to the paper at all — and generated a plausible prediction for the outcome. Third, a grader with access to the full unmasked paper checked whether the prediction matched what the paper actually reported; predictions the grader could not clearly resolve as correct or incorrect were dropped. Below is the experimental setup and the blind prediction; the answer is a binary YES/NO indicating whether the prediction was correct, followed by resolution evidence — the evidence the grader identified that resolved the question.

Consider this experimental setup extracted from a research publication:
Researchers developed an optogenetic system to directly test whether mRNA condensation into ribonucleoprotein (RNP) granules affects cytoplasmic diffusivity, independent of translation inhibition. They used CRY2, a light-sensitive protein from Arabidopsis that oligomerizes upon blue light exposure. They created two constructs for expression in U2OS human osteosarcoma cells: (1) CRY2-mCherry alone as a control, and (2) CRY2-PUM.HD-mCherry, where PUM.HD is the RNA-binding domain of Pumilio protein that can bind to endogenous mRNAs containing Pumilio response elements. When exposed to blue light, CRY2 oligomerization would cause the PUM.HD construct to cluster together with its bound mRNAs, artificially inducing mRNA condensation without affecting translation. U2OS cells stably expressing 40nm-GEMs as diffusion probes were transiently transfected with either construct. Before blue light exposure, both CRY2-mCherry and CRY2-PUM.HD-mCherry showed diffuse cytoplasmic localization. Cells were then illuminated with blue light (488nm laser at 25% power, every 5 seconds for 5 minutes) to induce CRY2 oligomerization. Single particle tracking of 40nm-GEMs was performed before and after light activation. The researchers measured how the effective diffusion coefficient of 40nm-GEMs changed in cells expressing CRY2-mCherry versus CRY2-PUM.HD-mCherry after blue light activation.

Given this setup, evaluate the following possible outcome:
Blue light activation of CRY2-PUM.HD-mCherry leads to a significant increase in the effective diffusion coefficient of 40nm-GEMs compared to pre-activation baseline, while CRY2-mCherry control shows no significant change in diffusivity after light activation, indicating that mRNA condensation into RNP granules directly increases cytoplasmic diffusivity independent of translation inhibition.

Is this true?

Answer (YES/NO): YES